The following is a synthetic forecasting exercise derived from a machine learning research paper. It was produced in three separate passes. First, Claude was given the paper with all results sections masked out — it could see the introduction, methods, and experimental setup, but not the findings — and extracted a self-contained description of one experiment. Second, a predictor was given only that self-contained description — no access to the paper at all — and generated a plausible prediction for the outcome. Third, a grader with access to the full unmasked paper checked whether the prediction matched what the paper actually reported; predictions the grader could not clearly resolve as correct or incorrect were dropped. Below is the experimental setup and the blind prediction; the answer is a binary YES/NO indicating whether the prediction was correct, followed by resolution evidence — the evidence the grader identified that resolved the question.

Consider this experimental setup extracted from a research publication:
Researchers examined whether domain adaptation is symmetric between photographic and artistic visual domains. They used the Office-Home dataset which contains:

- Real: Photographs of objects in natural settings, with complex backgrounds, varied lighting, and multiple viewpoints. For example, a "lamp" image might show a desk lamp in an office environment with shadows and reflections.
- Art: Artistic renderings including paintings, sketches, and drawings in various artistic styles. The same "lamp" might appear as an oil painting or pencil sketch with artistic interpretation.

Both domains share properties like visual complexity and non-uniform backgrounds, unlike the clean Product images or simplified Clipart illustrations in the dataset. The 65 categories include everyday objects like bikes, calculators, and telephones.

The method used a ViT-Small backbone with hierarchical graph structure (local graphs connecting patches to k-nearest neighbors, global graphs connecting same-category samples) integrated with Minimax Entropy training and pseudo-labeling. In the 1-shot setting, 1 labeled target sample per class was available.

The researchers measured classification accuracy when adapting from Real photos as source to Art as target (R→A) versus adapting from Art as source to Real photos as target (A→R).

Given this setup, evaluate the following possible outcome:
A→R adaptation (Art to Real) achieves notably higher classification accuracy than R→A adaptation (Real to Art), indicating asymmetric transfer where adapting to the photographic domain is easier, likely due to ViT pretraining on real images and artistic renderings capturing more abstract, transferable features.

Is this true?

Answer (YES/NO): YES